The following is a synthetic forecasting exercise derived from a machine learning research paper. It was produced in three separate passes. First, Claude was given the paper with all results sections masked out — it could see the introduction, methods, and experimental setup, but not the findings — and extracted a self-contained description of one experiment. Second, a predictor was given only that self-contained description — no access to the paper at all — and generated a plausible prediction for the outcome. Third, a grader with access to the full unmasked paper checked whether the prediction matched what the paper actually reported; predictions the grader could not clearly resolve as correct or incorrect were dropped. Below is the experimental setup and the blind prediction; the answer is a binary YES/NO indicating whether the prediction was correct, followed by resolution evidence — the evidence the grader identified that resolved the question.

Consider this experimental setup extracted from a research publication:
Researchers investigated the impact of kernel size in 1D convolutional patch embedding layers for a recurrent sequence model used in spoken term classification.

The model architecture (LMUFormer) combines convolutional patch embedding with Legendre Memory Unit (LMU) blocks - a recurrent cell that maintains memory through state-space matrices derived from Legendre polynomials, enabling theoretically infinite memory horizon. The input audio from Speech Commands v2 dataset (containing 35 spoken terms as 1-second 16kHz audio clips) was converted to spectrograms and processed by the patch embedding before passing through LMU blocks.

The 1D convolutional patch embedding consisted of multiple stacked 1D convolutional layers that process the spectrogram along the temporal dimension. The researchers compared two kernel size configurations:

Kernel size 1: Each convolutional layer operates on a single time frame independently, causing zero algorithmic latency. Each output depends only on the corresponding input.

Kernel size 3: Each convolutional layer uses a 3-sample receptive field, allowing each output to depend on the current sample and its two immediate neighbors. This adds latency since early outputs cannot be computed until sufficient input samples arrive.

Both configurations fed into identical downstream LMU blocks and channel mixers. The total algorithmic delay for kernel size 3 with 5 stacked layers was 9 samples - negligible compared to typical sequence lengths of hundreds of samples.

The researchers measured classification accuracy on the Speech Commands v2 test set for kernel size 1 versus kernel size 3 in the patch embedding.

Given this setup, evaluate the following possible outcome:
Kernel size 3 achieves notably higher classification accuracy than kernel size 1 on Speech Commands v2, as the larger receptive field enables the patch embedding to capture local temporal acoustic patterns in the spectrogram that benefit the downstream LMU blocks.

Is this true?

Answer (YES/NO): YES